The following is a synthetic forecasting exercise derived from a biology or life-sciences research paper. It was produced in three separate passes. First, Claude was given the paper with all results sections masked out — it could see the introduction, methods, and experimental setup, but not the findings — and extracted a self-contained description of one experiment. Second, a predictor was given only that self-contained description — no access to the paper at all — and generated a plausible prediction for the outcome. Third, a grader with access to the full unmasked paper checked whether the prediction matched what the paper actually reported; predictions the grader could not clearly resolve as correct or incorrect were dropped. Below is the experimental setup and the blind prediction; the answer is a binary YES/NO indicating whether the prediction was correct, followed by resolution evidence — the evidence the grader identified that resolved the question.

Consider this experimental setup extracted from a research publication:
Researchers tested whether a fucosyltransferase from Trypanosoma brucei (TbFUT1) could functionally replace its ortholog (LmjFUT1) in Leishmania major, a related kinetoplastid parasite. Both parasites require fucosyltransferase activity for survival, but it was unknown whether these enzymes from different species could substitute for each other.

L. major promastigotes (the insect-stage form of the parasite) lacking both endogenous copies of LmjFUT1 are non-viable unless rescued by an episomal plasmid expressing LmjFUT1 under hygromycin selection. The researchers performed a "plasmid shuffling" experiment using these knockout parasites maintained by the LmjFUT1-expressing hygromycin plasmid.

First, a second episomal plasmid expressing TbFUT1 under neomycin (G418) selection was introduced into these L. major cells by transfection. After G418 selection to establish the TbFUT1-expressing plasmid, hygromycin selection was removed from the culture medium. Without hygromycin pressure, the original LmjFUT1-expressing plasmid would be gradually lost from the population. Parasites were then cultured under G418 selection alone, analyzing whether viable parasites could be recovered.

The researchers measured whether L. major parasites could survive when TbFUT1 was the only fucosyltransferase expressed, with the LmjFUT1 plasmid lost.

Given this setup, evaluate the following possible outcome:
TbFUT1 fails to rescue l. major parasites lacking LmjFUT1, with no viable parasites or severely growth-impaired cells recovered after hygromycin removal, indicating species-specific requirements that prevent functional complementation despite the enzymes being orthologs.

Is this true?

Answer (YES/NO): NO